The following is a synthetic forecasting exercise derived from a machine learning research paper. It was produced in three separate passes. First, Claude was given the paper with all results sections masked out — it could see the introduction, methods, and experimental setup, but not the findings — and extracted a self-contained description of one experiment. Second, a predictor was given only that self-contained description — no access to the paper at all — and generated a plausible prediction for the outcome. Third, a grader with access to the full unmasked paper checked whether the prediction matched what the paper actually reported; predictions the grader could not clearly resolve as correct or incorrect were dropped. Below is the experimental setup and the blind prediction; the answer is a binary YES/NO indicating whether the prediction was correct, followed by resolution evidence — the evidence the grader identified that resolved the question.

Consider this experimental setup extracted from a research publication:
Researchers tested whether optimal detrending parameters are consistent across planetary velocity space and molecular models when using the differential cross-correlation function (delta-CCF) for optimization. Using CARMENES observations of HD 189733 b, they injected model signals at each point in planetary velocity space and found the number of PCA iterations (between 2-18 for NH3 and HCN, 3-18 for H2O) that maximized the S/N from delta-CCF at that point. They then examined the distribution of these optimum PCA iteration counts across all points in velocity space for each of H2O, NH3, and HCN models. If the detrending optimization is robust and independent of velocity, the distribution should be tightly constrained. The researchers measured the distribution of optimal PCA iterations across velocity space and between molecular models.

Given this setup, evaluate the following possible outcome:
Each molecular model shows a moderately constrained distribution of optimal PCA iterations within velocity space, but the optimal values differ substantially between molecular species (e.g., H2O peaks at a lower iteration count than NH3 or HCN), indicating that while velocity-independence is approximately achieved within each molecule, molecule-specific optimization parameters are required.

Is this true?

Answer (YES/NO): NO